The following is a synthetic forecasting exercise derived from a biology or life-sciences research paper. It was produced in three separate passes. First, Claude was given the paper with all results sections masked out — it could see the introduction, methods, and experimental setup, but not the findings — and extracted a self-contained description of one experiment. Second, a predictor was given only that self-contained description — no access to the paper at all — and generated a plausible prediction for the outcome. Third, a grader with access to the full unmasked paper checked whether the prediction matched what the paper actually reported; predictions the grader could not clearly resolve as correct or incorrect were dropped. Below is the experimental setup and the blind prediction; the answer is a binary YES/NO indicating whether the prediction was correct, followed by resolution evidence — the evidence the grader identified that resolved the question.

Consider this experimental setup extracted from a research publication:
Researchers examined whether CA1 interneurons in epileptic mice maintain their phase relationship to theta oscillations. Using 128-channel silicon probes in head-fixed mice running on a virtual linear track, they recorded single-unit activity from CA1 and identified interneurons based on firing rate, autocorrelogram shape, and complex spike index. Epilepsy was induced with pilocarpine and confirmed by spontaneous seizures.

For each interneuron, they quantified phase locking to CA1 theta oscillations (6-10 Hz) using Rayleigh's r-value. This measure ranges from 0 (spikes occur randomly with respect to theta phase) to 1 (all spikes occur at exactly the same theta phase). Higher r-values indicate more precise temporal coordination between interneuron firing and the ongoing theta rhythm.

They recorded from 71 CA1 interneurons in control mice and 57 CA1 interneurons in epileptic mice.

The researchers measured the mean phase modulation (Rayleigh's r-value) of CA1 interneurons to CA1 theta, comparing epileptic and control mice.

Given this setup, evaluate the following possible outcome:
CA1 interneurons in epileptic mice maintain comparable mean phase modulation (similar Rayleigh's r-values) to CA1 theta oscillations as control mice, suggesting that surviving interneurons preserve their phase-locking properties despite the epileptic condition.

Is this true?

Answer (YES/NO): NO